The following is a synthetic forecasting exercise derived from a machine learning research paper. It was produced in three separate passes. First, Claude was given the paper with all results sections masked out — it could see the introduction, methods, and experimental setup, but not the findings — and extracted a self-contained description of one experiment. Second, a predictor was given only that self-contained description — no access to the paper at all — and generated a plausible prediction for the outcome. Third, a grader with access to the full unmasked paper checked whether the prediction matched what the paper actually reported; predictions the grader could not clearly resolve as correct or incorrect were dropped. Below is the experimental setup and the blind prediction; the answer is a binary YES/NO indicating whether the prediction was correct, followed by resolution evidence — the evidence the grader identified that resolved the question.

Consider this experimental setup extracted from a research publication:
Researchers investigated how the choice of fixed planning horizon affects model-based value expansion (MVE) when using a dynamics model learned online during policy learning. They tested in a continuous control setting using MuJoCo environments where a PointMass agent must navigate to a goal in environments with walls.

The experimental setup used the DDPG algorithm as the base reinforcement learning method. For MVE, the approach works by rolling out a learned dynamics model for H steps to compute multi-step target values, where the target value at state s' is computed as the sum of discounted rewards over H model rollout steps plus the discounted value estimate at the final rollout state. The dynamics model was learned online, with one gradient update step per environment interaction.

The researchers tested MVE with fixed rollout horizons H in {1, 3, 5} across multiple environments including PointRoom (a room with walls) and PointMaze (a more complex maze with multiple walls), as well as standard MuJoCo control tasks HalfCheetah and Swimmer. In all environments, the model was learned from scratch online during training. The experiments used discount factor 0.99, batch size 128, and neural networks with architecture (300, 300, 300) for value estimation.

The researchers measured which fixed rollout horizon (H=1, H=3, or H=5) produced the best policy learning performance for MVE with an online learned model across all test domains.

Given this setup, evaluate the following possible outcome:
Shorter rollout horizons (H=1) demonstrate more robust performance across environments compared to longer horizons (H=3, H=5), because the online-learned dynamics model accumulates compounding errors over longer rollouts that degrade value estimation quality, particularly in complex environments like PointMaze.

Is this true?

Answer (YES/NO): YES